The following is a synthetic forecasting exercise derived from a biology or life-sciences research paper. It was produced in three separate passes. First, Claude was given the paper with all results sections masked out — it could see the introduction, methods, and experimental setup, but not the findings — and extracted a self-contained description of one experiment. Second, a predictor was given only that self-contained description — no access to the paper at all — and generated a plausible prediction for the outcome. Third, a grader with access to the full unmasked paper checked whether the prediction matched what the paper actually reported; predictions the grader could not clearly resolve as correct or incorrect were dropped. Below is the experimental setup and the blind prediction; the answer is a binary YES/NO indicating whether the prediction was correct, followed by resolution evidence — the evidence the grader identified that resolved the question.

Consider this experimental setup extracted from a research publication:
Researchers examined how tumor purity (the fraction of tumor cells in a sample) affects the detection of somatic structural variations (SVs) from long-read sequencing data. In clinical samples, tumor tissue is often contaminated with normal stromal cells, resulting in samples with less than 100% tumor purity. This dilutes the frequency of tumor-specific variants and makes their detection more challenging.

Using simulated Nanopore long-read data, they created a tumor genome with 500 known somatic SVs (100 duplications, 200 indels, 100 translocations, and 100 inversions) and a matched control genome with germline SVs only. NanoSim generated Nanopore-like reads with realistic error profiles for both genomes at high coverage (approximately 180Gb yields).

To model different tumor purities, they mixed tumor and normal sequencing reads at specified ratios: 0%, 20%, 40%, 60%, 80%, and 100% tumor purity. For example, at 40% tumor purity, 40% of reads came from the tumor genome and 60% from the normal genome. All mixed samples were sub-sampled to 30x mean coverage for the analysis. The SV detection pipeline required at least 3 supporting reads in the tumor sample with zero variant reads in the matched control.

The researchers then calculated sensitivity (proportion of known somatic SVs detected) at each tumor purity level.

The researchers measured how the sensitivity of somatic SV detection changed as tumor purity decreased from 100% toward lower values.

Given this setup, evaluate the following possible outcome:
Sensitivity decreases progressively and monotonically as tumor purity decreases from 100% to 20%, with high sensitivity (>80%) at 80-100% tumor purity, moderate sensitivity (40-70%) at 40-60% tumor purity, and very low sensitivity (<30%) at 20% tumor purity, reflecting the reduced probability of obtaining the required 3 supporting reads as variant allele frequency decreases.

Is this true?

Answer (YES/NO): NO